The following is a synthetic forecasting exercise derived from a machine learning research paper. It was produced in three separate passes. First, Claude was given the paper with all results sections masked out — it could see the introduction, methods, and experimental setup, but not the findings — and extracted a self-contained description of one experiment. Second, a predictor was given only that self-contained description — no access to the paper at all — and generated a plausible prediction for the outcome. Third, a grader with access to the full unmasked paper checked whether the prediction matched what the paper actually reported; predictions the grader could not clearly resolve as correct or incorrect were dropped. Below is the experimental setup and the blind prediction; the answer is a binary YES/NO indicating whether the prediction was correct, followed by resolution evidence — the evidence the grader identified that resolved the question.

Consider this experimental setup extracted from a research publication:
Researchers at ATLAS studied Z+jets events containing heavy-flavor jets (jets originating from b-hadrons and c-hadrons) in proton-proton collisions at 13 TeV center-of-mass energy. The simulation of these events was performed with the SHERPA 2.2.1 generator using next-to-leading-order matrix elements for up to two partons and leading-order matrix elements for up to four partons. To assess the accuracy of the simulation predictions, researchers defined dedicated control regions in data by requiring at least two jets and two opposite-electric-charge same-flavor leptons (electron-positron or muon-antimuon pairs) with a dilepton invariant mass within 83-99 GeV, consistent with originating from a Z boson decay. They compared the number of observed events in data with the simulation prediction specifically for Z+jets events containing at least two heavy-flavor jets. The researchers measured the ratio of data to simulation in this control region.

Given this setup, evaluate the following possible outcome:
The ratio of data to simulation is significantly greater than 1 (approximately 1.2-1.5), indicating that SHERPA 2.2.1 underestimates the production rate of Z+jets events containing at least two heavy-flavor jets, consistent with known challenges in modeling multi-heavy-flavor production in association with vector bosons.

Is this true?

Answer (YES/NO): YES